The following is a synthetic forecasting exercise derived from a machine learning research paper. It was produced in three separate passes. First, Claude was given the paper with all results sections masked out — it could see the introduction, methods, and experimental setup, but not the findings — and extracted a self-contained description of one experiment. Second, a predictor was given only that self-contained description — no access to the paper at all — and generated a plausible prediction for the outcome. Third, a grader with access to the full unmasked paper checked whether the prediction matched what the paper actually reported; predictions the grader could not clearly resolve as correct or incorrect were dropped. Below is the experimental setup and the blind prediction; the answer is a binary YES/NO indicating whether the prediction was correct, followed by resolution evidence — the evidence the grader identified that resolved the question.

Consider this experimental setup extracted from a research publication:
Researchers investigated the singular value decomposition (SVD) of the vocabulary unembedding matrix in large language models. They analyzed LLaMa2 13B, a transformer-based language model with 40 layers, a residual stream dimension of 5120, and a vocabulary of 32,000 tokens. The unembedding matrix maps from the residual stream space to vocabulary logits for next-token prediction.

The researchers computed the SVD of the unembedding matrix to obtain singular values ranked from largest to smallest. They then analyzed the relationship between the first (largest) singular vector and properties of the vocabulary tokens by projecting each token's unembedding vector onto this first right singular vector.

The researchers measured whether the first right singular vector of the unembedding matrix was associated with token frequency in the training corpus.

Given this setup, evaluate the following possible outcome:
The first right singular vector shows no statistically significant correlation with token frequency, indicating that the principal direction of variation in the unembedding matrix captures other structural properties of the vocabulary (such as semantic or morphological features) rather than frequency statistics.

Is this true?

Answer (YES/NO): NO